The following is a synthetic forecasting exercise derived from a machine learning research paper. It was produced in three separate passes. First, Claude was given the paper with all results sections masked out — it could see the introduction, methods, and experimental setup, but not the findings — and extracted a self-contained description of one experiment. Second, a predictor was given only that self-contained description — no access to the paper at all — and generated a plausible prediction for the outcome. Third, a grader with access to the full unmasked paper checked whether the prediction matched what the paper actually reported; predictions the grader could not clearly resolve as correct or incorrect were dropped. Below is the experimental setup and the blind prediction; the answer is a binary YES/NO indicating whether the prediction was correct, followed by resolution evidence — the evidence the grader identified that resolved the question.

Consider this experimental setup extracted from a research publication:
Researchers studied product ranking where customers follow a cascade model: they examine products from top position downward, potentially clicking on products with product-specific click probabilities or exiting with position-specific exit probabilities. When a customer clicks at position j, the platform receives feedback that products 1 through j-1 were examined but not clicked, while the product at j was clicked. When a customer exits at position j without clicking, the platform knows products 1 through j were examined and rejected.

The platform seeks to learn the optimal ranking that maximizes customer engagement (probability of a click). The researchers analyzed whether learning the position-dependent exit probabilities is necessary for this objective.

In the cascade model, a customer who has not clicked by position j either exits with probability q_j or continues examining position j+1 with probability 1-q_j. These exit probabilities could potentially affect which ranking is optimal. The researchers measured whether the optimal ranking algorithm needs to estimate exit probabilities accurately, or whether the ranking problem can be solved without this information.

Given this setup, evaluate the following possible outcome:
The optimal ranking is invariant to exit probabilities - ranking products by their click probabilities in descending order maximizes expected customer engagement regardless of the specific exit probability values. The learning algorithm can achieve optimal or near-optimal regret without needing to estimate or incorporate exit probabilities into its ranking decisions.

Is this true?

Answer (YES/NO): YES